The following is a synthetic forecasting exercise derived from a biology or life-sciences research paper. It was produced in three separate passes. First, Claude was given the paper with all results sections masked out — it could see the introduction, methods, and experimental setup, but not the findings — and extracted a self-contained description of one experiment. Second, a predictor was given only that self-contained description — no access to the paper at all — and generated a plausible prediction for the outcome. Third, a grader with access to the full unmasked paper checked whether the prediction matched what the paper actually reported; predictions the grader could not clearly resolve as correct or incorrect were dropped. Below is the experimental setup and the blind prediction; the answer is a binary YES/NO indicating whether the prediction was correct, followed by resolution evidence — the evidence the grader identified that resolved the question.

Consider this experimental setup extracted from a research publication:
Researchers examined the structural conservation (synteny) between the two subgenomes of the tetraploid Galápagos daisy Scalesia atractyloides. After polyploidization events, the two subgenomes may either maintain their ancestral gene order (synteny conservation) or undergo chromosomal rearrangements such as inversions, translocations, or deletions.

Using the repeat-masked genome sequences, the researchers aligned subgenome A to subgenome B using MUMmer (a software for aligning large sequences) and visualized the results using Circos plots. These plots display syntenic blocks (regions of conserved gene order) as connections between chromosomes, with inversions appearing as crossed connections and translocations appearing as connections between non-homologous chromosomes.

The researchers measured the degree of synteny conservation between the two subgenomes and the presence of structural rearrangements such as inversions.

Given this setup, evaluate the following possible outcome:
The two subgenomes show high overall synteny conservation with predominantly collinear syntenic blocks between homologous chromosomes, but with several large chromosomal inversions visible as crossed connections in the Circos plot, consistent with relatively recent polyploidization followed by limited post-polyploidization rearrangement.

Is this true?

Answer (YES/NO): NO